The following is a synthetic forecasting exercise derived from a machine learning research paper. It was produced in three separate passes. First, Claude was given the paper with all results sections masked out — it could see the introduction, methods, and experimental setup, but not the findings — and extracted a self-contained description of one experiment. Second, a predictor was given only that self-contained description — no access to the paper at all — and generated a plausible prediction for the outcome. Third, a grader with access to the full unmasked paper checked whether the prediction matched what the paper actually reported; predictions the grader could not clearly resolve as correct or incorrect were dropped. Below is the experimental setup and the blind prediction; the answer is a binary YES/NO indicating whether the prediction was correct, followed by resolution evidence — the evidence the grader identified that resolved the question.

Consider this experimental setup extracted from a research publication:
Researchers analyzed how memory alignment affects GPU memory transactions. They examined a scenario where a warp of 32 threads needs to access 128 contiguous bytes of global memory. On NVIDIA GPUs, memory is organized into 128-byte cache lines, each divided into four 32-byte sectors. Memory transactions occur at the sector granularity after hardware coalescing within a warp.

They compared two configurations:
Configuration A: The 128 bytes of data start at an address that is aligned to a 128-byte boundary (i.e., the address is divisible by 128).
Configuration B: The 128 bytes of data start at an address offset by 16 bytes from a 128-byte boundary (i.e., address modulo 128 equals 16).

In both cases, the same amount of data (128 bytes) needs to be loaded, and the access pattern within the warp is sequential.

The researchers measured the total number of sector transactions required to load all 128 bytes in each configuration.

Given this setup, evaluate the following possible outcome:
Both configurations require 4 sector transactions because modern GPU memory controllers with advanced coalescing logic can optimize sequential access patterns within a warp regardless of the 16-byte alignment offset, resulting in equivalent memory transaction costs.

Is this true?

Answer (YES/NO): NO